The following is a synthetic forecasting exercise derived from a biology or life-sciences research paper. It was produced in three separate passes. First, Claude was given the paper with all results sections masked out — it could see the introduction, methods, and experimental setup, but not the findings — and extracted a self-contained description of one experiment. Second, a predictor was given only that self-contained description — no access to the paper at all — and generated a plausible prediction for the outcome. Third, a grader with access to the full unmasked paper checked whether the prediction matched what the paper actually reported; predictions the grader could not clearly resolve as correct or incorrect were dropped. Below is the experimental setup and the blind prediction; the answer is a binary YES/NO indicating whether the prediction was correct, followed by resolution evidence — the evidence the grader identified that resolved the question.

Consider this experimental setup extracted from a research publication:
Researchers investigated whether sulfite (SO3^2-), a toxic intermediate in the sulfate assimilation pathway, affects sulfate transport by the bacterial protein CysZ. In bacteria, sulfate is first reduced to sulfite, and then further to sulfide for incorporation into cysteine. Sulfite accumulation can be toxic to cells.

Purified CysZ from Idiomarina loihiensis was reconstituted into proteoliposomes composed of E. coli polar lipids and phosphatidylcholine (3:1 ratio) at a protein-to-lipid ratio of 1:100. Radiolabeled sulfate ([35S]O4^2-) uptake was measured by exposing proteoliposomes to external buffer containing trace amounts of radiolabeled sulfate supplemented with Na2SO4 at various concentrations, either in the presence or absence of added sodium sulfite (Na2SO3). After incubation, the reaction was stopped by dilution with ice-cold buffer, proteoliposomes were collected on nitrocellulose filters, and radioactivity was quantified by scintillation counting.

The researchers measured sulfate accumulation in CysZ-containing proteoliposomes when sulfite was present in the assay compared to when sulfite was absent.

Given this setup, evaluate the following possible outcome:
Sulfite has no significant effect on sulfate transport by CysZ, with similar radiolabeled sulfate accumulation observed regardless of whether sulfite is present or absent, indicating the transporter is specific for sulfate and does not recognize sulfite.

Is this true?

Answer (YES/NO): NO